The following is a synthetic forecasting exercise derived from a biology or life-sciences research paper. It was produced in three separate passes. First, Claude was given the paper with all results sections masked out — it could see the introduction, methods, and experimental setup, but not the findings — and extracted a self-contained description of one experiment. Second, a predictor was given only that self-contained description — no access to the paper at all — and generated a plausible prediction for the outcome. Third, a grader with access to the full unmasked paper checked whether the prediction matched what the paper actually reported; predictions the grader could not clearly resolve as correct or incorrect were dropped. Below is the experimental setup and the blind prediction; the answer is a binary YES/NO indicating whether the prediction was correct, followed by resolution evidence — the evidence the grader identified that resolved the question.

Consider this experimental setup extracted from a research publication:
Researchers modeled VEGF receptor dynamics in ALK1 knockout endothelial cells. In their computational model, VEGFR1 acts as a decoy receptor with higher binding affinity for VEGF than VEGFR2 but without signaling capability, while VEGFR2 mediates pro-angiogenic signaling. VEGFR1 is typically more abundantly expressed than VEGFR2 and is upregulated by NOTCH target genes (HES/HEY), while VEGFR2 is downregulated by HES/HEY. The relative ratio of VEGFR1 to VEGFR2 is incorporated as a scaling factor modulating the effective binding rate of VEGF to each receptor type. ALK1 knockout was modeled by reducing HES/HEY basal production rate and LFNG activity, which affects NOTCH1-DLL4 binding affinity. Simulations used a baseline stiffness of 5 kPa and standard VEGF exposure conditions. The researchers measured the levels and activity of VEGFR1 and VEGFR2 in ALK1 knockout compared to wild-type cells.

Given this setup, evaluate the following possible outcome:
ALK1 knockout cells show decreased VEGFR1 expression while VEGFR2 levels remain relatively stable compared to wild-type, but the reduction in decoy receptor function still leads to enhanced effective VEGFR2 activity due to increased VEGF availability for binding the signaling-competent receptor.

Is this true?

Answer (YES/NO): NO